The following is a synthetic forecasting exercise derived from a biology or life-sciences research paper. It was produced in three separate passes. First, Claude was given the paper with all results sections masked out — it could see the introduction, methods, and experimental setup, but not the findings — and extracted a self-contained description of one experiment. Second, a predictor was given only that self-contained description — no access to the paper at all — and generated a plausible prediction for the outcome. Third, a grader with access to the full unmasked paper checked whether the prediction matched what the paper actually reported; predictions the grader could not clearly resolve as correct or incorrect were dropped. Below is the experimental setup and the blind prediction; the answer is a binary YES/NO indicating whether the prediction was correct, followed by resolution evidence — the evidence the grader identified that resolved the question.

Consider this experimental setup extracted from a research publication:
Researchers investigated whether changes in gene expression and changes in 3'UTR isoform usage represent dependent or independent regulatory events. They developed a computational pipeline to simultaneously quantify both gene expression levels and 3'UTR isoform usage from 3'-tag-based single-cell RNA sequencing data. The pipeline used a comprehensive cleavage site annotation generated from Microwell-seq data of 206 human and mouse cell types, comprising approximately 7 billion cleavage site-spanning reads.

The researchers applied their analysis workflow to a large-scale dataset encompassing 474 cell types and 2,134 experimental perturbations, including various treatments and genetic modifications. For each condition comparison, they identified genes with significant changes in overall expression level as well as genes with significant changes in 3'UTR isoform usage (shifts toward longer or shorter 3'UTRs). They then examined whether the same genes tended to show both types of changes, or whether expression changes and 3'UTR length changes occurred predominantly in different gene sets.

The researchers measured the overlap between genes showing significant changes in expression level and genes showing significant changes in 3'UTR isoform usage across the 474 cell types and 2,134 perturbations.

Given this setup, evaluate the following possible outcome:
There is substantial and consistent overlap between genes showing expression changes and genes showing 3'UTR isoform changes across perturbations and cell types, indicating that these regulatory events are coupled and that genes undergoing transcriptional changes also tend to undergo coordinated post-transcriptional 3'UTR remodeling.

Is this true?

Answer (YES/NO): NO